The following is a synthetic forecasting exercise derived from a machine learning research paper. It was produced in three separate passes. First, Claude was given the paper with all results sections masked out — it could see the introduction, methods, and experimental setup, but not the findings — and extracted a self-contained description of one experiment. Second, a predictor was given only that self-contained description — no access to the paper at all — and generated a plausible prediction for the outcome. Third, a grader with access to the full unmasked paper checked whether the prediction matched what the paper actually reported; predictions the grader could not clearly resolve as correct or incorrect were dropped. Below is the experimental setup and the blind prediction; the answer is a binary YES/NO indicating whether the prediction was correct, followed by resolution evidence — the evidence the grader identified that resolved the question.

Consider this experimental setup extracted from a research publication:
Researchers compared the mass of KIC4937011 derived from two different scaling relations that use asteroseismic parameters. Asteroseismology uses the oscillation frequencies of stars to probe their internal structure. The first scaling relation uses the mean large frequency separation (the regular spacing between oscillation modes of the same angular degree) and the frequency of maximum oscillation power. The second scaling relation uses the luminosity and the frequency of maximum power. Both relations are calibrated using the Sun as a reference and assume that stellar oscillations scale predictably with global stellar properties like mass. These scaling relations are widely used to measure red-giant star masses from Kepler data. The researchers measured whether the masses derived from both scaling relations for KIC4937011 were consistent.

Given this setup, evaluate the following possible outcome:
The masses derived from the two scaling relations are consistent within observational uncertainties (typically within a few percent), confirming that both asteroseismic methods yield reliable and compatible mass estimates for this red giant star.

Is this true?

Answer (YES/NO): YES